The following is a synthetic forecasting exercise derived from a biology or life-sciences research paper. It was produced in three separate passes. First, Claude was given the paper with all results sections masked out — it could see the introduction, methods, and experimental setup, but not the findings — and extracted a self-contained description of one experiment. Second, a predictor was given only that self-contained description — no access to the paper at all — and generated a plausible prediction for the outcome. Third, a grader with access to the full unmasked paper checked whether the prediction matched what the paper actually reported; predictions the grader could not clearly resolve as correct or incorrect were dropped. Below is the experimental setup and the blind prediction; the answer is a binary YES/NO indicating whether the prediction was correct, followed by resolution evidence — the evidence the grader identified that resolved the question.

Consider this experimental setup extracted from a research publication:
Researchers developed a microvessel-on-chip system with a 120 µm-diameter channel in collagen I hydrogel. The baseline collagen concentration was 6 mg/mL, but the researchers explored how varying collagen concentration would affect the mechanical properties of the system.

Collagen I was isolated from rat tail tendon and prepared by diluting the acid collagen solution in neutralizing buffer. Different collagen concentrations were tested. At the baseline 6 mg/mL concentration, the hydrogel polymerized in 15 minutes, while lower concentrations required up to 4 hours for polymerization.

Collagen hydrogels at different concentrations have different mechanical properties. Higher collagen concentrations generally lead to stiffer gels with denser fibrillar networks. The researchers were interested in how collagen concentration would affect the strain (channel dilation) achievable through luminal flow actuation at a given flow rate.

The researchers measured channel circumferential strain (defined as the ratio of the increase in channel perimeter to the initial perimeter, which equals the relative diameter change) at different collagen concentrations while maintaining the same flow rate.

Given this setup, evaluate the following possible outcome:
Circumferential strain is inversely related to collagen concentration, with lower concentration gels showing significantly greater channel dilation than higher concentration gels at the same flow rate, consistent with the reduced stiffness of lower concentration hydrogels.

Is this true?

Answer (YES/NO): YES